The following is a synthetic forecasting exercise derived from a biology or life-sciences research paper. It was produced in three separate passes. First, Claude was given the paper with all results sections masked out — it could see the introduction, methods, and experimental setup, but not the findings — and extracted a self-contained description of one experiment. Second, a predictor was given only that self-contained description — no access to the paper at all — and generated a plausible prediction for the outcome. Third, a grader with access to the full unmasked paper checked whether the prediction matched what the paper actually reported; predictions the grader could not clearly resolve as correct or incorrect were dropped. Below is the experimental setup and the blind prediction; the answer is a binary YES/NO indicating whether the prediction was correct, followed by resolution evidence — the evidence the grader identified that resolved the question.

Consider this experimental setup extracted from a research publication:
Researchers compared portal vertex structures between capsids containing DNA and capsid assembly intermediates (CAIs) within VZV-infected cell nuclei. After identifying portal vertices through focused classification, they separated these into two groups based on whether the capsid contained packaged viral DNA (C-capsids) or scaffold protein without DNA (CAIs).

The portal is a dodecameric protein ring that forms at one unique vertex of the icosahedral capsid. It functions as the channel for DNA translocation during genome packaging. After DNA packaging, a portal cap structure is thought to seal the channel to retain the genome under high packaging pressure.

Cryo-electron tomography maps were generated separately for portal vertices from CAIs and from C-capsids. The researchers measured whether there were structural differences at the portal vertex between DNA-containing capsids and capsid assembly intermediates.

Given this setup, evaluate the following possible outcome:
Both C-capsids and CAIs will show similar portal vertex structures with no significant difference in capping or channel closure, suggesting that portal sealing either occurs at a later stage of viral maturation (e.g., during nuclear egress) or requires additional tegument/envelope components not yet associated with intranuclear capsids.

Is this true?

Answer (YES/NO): NO